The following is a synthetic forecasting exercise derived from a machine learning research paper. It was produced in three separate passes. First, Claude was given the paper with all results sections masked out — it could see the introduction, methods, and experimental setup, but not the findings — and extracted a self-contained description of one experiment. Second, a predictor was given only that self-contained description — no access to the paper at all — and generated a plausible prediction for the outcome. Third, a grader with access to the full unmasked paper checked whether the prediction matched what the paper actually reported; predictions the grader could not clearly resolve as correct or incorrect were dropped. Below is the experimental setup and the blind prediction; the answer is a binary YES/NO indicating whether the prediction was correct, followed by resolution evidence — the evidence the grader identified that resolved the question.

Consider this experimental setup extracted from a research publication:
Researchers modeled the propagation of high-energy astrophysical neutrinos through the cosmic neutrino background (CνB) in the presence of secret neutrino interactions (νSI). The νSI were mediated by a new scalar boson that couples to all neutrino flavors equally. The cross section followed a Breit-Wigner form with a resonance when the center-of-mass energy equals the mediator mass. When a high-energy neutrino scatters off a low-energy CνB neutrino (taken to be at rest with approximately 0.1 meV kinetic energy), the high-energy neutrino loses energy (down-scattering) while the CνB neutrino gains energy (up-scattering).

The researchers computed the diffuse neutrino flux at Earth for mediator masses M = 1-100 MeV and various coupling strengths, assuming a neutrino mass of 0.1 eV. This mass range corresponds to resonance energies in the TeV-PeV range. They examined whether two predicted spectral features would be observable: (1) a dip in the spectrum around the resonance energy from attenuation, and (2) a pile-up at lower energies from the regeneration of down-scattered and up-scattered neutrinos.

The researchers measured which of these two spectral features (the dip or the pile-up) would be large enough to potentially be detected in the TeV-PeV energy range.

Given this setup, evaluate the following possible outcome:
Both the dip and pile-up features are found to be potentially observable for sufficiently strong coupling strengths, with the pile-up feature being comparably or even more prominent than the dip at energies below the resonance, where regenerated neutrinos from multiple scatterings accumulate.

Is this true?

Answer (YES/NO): NO